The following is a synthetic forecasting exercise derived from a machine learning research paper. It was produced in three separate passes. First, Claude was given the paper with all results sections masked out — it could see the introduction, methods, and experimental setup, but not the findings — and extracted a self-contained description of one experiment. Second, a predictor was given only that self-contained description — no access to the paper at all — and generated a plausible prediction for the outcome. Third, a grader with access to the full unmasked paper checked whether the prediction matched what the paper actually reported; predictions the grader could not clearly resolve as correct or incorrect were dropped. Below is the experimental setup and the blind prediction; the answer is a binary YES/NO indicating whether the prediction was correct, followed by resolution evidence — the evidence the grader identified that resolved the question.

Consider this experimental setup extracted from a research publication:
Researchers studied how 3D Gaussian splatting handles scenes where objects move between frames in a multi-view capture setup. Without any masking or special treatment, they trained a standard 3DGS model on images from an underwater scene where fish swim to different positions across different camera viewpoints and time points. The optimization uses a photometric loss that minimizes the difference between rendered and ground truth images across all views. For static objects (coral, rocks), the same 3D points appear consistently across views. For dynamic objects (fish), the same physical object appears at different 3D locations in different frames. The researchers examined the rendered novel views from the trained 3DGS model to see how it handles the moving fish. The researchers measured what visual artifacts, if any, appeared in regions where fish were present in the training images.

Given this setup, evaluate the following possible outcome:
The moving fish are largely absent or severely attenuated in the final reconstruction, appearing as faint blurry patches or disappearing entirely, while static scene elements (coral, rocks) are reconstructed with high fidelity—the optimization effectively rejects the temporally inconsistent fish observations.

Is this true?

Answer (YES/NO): NO